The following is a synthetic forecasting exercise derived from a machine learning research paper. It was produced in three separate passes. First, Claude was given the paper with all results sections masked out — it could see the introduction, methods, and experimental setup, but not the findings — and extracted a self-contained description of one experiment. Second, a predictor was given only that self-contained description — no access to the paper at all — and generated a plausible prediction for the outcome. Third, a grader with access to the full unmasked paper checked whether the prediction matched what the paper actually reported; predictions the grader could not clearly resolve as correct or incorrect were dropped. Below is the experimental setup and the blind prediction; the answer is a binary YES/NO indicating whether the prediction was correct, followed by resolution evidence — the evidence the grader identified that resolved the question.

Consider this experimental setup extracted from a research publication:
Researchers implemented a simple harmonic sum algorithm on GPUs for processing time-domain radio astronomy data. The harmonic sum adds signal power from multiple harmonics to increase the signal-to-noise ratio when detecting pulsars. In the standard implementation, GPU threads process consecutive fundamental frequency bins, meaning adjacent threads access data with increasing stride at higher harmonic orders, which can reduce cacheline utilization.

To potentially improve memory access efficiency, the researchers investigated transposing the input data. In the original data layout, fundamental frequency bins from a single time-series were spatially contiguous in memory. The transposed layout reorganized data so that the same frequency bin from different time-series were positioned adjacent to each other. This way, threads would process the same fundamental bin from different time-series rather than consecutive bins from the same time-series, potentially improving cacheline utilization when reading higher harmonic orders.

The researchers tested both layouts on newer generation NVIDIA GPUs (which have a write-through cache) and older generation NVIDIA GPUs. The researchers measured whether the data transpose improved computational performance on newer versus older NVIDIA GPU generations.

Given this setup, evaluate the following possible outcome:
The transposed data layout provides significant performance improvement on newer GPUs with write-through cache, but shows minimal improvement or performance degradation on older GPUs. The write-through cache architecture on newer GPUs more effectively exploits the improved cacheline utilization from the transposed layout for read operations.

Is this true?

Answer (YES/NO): NO